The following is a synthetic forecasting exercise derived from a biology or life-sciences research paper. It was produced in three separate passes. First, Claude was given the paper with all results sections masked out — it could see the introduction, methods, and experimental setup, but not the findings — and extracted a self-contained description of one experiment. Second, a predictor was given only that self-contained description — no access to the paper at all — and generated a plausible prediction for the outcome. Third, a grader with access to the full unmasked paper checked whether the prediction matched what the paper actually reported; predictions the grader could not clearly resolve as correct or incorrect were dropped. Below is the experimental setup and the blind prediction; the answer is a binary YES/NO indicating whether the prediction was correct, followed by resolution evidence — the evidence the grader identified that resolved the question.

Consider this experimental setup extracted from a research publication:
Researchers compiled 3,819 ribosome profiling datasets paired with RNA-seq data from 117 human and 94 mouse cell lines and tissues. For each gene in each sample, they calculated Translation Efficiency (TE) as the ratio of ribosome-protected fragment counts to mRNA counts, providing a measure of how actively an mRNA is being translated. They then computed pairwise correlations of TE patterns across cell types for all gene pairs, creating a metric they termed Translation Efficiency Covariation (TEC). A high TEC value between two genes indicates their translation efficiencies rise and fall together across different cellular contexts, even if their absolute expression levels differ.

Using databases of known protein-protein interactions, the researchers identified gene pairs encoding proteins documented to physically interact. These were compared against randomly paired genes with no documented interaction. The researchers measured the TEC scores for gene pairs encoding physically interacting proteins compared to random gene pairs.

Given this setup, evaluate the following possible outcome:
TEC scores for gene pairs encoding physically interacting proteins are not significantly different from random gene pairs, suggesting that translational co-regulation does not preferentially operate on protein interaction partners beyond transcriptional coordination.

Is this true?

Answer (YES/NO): NO